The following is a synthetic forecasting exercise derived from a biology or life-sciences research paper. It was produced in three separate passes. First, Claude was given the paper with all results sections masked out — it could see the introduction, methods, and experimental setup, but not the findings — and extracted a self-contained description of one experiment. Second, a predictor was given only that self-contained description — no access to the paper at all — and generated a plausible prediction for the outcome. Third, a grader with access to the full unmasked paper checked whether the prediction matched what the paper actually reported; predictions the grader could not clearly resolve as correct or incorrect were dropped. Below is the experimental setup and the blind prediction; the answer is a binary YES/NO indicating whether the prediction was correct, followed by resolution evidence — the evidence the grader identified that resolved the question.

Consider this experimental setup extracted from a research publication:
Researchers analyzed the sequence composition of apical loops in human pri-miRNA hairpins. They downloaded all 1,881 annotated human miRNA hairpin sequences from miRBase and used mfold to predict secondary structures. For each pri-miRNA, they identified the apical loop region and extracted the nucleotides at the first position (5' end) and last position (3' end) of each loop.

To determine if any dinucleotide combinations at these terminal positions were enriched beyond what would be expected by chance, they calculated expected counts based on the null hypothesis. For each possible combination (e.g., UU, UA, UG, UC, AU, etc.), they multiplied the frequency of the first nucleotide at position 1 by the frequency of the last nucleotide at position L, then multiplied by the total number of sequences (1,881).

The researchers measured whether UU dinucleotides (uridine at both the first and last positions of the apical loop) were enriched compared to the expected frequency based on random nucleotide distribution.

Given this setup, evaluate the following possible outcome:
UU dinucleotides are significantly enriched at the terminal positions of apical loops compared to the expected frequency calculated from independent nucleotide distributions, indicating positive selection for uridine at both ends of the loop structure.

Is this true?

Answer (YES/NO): YES